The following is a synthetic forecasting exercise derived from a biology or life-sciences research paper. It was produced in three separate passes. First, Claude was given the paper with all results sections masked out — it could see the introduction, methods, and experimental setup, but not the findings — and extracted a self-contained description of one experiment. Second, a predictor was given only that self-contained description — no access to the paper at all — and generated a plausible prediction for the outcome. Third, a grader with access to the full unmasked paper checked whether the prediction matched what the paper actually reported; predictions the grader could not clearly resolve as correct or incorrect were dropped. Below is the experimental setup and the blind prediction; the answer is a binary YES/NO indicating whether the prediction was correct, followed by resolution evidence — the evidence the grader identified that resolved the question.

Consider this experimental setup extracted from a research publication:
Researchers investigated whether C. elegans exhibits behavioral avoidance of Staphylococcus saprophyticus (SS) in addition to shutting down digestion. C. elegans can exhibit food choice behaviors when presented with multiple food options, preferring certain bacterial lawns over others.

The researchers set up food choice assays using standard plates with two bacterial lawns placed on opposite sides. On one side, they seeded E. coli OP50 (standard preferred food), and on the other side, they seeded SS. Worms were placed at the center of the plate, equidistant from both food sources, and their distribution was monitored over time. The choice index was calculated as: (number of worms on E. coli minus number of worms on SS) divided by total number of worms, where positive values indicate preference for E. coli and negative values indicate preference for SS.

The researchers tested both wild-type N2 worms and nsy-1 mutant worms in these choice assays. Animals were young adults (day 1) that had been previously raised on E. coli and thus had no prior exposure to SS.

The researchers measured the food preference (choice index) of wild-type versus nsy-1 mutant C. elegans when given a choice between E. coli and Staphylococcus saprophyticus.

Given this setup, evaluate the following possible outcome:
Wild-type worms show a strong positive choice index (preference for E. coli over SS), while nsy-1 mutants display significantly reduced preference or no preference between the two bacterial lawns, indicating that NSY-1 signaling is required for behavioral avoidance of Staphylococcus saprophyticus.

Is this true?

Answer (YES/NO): NO